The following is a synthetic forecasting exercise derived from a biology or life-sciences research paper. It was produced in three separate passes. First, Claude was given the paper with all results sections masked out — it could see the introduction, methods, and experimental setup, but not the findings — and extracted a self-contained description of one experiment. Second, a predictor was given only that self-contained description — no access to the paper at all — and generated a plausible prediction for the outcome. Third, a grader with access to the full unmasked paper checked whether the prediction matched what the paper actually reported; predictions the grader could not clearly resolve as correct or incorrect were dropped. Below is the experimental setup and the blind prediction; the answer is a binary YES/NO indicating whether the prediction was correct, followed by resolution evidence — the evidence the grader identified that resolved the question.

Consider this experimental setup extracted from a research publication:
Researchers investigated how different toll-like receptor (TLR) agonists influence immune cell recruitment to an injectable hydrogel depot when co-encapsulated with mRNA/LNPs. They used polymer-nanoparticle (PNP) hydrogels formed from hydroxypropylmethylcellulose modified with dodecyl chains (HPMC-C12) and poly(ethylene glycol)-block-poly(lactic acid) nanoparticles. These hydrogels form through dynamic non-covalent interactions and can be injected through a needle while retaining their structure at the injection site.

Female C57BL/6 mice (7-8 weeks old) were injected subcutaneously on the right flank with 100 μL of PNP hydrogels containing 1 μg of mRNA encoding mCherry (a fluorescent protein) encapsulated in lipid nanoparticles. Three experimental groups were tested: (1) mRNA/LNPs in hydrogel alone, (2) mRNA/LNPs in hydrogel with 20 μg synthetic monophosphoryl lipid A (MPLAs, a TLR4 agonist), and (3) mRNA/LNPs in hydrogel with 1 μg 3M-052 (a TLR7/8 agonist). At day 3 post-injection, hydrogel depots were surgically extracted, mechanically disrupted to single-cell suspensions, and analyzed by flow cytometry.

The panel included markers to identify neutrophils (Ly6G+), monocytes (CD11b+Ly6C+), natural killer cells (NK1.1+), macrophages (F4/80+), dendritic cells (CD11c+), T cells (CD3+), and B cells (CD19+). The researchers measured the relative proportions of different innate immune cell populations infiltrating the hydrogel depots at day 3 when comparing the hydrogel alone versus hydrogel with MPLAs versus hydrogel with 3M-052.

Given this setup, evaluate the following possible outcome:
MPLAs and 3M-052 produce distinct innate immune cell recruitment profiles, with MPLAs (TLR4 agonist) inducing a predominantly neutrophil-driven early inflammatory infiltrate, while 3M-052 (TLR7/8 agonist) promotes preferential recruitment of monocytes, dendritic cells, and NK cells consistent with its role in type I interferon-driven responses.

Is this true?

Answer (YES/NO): NO